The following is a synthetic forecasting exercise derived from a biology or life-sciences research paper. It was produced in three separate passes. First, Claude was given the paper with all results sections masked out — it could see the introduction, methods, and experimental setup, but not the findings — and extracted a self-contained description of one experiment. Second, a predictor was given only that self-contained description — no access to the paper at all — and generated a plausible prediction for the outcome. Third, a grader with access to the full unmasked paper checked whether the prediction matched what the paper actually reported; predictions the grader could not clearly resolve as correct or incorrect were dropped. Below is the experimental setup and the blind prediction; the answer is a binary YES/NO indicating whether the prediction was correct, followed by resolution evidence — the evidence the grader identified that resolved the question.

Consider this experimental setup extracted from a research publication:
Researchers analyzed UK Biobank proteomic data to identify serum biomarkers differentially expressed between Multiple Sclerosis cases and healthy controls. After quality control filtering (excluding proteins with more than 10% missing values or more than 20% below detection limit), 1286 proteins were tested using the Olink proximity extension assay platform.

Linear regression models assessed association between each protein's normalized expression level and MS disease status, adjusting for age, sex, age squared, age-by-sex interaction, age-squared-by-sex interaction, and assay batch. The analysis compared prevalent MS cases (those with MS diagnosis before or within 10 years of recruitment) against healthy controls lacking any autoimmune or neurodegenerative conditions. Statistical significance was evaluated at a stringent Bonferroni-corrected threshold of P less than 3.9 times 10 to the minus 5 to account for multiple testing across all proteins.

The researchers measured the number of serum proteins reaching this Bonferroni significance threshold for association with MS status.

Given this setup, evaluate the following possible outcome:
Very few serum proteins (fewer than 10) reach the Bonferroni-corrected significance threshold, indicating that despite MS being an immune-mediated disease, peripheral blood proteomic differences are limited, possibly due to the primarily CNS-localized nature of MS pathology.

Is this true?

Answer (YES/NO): NO